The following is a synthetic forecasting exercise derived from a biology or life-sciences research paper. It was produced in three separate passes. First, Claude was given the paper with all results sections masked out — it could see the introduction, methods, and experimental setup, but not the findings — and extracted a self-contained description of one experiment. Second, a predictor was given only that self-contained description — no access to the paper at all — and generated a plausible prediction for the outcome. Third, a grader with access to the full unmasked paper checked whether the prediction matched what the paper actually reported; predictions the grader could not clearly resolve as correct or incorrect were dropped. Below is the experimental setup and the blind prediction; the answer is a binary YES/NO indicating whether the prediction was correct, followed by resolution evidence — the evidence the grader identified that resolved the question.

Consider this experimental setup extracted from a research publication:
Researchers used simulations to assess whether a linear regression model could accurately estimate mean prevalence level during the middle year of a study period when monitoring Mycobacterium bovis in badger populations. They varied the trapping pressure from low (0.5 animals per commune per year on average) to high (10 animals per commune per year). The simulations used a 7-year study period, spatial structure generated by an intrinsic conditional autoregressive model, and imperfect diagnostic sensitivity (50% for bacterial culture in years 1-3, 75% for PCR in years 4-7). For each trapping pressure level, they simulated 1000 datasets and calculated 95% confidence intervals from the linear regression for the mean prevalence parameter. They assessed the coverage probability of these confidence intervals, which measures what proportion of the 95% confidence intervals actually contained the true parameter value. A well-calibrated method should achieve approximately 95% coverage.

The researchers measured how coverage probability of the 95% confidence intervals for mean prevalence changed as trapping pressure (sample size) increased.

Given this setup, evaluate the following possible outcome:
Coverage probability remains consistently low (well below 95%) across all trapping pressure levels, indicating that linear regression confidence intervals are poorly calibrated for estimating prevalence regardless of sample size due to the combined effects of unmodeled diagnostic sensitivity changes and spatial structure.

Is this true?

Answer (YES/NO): NO